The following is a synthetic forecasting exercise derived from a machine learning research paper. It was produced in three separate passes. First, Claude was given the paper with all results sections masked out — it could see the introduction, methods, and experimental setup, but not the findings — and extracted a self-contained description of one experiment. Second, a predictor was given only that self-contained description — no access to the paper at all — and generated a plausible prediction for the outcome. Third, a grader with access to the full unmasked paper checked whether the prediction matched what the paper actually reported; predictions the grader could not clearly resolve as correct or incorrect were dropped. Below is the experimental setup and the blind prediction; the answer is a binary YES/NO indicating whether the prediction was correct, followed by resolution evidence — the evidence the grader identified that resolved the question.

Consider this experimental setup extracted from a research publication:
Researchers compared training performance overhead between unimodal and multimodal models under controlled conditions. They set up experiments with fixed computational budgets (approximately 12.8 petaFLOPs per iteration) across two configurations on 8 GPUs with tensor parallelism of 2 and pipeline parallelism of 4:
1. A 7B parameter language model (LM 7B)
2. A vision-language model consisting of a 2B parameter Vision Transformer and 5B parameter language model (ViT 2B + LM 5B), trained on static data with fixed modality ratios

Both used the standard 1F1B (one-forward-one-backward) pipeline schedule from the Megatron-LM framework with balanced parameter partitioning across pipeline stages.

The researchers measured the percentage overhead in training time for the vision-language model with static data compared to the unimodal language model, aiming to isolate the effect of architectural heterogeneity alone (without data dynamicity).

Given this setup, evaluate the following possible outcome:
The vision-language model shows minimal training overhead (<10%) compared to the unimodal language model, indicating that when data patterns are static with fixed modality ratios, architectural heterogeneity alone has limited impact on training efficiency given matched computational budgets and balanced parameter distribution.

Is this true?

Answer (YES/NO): NO